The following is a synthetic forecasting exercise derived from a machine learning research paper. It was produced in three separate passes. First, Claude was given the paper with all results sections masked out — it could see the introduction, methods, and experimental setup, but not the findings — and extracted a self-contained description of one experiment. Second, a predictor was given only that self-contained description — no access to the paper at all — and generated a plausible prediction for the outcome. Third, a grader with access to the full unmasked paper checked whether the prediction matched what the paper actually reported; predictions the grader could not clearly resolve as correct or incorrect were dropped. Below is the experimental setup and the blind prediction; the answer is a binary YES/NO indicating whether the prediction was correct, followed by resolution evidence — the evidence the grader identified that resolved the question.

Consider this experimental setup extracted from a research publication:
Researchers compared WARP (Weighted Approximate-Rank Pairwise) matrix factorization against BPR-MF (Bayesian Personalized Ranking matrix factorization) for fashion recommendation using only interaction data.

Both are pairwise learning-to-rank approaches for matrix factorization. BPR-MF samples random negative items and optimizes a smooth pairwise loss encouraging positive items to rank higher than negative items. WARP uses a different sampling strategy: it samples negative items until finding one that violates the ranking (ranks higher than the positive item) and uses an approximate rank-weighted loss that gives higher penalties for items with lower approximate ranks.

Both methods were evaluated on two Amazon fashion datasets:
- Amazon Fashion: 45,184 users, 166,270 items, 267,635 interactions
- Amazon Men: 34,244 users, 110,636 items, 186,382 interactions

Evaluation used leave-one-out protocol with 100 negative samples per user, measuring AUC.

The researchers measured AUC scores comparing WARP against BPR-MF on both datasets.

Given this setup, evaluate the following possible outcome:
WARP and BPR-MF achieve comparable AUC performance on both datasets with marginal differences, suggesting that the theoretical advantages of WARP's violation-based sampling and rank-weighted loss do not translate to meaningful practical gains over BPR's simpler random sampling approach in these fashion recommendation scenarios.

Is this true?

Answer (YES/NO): NO